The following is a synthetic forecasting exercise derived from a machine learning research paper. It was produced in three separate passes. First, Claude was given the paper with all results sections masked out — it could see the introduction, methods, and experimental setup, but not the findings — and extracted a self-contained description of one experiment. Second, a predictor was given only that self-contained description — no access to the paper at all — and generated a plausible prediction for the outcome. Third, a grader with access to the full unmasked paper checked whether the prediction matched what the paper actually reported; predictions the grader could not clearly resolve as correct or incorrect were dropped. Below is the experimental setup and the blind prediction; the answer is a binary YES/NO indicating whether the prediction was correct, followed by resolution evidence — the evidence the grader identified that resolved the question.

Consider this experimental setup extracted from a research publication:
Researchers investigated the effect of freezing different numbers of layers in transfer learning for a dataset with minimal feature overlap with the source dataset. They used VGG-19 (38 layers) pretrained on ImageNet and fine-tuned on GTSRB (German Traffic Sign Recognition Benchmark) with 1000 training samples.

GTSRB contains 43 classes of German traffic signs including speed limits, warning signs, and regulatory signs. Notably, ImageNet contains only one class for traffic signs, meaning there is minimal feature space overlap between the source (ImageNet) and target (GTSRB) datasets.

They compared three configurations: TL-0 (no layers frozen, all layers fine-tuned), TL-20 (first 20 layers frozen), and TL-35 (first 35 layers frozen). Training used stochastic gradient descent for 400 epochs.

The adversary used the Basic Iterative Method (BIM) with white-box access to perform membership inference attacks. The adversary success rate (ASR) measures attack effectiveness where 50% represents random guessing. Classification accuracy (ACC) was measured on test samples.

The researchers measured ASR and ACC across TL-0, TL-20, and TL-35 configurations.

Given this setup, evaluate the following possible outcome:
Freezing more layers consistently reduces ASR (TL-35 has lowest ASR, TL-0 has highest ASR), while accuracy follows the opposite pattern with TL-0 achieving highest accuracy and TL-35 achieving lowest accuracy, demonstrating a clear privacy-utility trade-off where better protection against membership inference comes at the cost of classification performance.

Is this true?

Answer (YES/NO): NO